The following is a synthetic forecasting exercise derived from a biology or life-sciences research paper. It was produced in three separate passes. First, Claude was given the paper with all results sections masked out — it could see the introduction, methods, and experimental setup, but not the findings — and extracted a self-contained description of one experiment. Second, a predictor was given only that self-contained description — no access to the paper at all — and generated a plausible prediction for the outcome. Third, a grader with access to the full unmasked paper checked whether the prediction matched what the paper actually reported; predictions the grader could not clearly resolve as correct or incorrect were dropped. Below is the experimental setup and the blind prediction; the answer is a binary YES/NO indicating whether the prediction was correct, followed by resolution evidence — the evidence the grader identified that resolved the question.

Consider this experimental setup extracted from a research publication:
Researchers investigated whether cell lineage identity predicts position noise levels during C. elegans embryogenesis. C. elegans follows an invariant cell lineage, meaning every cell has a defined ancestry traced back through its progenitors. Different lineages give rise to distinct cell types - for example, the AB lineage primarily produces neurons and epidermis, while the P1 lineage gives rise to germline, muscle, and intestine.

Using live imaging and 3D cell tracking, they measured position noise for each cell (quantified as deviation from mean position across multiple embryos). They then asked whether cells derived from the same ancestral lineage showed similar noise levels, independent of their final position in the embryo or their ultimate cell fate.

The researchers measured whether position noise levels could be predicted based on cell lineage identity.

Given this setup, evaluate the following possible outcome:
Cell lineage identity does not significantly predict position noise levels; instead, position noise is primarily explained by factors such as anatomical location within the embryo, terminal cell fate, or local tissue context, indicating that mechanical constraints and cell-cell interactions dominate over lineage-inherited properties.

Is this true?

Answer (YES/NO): NO